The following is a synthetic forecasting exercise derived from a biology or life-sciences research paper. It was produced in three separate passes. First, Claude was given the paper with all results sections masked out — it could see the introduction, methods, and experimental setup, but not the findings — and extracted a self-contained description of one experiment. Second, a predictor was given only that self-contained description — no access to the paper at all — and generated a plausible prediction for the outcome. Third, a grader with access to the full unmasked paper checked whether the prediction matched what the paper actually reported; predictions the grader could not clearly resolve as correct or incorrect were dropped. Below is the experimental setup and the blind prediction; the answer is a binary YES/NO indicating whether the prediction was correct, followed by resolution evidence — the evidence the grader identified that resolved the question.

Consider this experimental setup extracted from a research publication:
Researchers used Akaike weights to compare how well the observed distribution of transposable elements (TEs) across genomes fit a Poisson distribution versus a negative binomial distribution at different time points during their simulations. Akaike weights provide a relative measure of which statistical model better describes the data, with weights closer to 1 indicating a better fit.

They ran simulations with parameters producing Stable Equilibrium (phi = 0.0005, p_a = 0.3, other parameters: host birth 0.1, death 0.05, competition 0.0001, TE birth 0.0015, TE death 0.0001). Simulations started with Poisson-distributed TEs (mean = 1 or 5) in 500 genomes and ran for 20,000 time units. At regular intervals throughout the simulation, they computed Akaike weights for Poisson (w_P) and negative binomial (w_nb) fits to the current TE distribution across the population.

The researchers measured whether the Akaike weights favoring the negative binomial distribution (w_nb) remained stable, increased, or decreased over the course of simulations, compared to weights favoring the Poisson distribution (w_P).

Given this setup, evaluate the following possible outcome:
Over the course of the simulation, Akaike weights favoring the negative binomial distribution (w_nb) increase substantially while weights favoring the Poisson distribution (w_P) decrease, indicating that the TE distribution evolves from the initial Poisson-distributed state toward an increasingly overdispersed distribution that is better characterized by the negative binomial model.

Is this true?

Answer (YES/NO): NO